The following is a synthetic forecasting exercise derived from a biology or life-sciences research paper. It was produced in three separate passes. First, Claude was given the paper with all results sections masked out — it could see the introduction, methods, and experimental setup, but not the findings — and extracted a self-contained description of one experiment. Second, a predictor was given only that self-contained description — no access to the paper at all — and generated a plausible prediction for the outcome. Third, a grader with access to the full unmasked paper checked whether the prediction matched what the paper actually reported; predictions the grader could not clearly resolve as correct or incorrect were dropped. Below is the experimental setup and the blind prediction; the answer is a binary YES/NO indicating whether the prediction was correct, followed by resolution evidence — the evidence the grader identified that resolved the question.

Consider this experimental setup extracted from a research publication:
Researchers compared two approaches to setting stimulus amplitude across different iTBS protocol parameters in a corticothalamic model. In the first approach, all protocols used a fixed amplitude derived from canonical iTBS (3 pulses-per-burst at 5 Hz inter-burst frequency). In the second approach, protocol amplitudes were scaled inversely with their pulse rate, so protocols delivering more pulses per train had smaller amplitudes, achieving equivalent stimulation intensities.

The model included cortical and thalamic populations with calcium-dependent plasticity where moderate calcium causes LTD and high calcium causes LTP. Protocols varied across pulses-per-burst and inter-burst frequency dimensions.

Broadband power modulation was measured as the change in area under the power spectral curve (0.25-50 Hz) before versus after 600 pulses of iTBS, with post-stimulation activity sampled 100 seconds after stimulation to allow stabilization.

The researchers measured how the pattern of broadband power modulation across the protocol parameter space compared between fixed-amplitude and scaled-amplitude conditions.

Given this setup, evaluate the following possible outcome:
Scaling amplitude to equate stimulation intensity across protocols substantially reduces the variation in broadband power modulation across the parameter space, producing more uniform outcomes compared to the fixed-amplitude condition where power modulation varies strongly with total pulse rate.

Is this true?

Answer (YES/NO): NO